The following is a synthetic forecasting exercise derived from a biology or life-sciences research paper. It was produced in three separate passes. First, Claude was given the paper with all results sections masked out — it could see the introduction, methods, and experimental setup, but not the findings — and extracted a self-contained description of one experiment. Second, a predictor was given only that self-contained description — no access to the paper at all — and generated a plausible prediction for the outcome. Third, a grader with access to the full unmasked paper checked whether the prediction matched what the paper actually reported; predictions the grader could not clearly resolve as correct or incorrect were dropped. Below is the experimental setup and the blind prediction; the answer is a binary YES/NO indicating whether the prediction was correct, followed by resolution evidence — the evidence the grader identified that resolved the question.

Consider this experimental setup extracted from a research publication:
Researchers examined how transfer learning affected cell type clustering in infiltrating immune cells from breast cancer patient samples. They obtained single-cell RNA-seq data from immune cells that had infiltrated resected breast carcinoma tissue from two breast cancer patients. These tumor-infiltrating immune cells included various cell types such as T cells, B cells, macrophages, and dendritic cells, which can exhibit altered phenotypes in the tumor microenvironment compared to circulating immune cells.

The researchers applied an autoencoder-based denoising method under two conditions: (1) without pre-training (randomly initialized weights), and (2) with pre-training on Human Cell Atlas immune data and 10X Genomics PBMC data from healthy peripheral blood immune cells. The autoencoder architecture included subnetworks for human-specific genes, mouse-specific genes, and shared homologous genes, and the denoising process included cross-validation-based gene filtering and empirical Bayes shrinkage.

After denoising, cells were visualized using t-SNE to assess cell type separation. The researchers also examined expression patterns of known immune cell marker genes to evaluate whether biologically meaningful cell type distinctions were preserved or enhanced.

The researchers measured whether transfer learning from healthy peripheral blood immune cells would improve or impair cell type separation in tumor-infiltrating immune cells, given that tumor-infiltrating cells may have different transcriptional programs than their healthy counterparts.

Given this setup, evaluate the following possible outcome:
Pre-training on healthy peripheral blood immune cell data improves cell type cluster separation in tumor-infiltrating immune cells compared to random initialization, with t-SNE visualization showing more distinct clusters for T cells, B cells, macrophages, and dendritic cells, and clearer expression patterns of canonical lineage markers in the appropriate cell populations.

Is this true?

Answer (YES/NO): YES